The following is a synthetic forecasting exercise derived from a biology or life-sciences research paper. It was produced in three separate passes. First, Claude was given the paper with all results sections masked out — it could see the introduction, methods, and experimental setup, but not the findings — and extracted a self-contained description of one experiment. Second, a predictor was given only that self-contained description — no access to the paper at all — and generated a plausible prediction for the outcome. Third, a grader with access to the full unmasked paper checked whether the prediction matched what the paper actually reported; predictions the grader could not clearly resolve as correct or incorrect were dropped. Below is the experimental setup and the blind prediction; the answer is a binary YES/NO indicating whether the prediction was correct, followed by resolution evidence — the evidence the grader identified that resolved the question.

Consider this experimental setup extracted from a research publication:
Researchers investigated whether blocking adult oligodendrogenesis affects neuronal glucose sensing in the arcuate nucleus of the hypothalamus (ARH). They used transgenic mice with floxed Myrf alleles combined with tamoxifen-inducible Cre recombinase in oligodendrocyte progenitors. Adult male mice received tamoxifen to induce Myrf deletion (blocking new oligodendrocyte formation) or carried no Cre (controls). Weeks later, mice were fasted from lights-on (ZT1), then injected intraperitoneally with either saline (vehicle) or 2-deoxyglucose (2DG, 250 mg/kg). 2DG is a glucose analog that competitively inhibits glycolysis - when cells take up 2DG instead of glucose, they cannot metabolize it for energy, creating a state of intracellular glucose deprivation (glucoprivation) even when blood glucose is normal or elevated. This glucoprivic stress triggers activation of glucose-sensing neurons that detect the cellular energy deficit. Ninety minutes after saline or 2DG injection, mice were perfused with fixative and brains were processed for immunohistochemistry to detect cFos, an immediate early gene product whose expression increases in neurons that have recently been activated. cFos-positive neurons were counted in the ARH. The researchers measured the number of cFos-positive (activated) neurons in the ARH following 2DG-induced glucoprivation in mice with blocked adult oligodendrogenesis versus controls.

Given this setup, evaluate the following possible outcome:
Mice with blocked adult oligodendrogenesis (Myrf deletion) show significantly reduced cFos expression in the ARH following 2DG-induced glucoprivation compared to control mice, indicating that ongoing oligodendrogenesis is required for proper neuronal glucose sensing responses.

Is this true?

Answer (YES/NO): NO